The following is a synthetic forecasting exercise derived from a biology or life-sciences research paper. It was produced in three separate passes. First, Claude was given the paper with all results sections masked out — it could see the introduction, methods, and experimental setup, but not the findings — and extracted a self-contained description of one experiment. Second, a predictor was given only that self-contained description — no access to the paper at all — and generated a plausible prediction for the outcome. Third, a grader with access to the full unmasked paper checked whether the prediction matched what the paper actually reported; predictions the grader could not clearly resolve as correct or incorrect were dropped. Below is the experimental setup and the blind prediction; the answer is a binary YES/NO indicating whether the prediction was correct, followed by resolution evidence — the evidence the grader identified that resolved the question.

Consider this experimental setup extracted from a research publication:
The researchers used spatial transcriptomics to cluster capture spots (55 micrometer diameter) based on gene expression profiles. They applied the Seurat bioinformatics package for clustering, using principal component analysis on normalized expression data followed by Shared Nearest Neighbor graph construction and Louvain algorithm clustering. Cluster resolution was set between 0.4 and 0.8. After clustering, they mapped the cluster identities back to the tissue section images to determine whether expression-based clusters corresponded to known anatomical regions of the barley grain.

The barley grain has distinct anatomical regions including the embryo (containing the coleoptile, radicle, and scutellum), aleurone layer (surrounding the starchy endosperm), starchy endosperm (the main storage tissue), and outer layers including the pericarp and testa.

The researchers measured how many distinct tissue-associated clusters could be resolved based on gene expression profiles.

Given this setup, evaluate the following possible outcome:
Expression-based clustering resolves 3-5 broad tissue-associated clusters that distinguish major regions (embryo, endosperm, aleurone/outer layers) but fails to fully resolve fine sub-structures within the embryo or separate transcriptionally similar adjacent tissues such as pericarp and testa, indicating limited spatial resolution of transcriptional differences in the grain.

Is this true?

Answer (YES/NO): NO